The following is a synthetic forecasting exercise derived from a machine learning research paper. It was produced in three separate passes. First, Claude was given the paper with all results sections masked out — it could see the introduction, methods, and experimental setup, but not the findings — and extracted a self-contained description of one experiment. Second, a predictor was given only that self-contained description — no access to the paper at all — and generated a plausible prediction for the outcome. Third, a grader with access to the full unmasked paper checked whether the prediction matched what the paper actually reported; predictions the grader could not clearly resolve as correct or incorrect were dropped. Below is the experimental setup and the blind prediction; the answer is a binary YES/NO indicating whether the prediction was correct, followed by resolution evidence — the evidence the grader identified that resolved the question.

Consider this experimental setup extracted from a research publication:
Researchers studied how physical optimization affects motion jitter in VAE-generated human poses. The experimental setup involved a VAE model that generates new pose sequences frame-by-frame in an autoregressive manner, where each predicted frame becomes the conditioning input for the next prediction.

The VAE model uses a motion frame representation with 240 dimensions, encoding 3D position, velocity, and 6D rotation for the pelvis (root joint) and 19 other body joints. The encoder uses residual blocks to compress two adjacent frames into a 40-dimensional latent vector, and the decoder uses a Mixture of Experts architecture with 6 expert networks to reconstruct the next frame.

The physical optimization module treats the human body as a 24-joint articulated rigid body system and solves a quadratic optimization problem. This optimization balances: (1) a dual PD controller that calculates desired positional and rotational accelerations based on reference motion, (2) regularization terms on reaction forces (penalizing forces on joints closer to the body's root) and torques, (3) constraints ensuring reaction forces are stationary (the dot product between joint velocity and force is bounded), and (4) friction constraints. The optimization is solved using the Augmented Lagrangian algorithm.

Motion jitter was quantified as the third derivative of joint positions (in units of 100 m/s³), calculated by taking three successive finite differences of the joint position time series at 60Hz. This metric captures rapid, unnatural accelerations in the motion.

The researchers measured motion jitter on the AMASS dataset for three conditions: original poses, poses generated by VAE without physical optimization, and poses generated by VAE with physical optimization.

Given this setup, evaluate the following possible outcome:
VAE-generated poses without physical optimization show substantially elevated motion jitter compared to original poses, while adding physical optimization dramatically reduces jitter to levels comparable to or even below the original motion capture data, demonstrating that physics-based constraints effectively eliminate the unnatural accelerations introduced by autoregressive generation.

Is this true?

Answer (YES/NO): YES